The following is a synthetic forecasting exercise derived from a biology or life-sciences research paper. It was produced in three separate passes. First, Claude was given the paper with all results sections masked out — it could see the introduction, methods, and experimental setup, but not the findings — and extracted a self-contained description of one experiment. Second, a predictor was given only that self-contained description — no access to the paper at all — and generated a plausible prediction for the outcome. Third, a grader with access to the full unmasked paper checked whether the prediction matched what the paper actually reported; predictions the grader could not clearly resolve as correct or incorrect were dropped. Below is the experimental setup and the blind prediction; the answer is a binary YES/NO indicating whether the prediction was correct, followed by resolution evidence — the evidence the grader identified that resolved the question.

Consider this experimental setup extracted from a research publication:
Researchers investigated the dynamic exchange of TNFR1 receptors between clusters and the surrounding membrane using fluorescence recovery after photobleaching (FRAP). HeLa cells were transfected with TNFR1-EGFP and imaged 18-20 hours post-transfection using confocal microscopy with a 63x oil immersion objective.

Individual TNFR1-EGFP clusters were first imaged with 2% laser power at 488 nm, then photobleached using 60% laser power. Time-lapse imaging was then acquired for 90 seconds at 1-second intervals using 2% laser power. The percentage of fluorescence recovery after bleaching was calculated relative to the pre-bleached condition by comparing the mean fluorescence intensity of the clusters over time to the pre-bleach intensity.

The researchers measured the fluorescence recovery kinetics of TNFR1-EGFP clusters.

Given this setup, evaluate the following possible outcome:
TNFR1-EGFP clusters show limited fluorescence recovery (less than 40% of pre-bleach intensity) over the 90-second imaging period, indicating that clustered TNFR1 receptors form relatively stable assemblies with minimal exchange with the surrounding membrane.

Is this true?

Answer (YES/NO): YES